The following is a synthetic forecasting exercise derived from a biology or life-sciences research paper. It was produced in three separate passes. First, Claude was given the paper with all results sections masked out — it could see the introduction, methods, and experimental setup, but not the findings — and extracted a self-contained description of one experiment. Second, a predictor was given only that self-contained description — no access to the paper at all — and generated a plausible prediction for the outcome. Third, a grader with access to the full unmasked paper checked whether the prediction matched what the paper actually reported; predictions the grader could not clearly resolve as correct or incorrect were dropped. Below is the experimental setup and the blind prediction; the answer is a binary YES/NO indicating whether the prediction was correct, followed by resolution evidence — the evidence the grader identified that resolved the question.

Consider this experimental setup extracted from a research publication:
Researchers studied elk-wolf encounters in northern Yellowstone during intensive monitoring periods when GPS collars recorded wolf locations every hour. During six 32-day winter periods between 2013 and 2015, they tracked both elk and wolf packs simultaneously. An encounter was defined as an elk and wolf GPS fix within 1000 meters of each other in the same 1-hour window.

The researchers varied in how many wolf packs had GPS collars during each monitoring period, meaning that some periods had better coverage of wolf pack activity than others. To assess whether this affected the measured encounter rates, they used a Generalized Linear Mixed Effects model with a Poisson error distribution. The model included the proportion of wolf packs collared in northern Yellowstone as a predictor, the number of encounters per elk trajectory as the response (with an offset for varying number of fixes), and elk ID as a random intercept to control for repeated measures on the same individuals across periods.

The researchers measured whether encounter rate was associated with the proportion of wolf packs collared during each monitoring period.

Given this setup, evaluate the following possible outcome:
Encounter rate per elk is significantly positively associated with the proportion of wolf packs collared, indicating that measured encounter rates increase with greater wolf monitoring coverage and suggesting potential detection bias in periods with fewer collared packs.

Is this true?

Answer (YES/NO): YES